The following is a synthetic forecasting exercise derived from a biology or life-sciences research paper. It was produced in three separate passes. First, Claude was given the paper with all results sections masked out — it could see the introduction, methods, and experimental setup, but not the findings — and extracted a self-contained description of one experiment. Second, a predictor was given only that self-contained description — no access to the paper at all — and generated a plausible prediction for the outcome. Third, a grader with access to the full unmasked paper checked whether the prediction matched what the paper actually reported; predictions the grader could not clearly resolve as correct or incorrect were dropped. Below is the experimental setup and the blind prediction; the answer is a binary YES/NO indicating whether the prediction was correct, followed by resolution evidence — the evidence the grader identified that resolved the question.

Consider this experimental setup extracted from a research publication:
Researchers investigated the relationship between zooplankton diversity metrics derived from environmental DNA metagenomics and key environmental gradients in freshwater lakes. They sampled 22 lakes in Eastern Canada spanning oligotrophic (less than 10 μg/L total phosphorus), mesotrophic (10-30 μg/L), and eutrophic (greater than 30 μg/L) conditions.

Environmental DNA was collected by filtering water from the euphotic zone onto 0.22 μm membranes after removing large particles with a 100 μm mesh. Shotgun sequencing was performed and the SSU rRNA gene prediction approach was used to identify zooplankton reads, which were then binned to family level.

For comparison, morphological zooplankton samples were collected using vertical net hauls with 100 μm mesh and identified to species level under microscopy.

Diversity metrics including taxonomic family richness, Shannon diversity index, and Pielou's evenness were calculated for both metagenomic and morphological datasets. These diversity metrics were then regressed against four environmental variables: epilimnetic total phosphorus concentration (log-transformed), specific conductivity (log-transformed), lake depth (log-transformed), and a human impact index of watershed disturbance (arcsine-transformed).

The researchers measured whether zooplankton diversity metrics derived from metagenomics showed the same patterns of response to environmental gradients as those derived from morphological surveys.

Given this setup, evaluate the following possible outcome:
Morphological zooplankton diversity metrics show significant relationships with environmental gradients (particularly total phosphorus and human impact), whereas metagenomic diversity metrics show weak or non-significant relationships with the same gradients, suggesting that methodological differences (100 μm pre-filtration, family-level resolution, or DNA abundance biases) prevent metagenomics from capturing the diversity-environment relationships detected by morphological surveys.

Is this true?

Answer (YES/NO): NO